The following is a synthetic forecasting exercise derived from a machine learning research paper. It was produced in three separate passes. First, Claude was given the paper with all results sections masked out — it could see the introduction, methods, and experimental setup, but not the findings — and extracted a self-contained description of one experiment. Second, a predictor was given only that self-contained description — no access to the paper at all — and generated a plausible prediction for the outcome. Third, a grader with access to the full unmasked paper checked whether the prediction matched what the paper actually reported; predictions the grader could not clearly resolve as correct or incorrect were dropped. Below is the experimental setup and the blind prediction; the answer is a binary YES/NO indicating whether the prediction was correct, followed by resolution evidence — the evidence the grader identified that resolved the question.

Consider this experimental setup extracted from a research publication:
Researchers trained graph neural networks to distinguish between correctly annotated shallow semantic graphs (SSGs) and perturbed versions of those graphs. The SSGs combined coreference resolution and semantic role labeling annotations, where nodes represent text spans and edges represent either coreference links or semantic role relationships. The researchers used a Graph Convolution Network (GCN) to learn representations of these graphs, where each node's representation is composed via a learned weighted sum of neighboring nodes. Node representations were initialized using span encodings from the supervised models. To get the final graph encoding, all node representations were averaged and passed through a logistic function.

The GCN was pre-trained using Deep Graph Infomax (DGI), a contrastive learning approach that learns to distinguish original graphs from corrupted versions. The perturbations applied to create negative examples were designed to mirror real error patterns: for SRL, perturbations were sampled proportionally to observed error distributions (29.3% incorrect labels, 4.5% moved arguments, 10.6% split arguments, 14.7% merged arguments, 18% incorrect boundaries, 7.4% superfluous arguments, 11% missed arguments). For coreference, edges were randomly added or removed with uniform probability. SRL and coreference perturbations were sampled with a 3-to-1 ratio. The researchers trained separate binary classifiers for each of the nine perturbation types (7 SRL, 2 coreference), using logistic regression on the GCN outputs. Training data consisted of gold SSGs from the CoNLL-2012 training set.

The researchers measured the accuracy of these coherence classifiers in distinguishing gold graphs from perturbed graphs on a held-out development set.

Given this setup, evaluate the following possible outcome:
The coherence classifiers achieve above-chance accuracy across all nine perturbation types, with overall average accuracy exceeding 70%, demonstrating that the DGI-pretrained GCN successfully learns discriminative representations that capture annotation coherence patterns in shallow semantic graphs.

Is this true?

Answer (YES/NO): YES